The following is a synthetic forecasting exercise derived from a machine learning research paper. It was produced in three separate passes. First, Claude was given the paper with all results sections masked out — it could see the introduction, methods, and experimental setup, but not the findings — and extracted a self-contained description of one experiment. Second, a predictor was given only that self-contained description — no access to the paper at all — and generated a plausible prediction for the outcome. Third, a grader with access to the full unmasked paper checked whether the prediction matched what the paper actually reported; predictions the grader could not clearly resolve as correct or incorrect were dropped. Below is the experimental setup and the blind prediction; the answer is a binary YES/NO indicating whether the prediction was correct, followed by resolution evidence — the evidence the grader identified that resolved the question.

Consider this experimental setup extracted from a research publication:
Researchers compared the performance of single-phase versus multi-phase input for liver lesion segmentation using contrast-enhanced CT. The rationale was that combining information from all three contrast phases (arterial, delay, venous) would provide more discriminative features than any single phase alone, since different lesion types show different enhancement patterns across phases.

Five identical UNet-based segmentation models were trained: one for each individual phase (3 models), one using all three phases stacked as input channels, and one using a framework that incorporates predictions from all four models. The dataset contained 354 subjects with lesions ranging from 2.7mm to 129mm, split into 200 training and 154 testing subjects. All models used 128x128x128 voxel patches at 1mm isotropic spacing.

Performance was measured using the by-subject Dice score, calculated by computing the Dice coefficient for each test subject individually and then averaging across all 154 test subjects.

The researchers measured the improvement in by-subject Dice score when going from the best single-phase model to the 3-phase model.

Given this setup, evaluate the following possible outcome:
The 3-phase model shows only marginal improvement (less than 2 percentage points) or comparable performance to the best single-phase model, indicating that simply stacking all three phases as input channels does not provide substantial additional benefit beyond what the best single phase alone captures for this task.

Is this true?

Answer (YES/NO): NO